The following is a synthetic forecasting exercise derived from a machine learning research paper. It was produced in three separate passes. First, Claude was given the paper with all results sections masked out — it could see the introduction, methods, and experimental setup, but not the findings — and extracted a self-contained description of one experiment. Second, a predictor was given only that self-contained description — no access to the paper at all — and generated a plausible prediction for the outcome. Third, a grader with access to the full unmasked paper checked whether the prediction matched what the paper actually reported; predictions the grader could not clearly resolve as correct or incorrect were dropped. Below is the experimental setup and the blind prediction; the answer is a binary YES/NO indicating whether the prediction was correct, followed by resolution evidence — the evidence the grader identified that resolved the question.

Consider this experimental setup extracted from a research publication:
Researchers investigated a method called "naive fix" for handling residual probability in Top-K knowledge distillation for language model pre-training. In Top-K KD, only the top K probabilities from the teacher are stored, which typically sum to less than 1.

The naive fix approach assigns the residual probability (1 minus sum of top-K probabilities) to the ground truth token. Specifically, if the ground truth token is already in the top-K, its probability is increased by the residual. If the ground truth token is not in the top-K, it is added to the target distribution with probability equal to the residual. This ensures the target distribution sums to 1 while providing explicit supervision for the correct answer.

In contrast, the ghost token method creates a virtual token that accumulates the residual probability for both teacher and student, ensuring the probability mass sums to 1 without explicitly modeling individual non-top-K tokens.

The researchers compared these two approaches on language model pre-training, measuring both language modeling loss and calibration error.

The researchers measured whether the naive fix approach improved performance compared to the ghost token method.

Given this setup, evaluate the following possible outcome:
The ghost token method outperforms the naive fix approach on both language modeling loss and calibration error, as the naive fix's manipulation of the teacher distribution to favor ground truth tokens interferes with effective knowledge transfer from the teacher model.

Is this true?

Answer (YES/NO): NO